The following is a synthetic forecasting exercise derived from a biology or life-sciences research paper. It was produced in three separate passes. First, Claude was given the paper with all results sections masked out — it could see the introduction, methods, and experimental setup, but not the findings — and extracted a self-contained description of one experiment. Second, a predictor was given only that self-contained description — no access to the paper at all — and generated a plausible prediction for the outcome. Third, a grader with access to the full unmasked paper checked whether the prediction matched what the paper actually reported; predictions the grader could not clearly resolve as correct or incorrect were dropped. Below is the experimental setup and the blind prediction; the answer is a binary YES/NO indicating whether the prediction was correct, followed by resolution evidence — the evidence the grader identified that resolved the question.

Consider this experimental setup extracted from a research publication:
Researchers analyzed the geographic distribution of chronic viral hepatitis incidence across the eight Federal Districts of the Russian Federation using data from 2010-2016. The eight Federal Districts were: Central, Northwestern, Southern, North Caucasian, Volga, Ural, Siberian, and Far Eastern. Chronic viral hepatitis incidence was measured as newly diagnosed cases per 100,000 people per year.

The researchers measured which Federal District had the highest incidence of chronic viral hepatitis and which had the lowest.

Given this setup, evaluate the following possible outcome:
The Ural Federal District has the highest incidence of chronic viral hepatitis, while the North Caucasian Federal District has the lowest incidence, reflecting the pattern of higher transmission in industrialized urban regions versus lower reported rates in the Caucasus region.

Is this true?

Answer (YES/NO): NO